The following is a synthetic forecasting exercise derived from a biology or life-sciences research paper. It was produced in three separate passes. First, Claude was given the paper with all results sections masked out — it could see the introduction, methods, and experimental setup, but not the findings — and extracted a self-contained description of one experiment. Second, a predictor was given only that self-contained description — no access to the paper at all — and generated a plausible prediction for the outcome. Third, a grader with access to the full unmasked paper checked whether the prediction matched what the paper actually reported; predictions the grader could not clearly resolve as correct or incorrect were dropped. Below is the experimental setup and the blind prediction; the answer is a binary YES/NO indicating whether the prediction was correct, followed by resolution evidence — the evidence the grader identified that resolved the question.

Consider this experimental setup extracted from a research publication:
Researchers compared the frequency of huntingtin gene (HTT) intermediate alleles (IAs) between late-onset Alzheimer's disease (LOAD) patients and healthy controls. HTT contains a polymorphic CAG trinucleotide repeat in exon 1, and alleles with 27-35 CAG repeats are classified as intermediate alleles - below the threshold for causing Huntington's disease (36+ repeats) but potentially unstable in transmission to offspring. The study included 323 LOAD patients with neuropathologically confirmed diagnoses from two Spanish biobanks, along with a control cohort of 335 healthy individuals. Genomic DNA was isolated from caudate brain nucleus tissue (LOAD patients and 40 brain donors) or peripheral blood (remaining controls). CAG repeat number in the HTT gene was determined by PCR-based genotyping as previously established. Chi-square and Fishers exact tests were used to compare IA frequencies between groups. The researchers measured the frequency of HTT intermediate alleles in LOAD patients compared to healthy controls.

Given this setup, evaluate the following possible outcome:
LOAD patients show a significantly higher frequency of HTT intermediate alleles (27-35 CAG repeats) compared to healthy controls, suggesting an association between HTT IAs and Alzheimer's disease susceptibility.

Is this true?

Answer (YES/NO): NO